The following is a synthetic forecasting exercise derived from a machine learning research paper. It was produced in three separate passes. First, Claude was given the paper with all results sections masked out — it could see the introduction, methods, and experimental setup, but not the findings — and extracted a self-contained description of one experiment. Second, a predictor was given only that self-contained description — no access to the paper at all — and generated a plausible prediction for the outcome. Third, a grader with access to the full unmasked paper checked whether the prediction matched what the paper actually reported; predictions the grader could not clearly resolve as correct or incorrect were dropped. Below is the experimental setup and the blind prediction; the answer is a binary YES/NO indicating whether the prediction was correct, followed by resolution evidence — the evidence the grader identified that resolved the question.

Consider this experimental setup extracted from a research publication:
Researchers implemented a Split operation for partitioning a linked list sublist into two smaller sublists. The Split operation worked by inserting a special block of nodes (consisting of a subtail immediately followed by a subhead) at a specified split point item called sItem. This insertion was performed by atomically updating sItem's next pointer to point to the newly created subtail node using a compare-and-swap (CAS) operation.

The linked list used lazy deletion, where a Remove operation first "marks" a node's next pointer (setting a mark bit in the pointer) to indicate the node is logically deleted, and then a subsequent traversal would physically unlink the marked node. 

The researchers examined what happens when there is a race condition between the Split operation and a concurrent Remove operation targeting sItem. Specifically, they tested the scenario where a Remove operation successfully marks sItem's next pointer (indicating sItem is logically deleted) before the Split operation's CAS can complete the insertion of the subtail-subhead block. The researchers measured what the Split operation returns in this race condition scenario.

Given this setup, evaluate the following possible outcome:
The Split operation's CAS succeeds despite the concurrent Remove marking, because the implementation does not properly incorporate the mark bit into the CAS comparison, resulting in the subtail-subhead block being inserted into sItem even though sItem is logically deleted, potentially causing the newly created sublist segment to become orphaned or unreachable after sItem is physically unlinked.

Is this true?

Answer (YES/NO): NO